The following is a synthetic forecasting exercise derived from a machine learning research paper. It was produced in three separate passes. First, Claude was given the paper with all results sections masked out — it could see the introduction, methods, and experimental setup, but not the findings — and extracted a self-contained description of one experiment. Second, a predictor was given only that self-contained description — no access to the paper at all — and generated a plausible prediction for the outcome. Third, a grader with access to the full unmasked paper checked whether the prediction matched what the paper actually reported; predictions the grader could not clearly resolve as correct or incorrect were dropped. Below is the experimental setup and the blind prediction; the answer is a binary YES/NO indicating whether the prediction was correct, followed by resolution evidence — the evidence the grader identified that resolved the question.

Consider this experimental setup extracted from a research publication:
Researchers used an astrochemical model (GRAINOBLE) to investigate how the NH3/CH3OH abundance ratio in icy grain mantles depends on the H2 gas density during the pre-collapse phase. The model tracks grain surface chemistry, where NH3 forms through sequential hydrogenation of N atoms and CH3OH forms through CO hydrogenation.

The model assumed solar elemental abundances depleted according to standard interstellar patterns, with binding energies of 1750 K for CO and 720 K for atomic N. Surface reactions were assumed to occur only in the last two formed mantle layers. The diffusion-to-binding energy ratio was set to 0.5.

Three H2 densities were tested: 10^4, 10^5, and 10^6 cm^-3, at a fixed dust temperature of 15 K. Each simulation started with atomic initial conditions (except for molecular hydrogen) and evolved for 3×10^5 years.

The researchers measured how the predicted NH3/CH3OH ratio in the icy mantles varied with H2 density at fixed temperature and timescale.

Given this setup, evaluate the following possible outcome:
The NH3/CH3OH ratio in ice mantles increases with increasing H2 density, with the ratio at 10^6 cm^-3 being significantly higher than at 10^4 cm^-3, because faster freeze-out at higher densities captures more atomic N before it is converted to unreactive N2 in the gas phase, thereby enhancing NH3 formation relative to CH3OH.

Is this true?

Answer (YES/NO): NO